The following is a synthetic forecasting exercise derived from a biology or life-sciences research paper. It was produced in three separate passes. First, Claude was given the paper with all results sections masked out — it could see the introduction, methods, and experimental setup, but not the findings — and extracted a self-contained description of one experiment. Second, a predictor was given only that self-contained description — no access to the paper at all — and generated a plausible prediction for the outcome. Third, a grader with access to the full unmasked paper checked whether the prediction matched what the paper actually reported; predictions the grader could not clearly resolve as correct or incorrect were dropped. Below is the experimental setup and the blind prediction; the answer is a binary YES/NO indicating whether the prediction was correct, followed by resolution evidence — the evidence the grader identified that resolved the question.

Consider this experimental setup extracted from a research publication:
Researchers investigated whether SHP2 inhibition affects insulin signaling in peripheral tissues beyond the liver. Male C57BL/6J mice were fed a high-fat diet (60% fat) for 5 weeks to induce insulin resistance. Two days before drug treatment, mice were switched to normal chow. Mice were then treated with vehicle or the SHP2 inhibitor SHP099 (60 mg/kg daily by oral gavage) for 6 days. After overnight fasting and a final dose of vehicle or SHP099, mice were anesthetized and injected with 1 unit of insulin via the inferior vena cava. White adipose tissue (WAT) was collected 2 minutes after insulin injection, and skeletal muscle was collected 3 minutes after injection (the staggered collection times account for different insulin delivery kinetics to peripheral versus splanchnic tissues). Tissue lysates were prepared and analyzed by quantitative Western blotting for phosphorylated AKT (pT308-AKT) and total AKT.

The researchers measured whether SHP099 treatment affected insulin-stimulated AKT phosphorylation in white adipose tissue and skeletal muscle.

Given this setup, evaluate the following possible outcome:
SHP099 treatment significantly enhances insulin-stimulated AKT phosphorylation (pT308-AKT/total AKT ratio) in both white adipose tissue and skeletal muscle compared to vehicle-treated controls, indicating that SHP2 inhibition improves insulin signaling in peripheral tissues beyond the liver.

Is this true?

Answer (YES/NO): NO